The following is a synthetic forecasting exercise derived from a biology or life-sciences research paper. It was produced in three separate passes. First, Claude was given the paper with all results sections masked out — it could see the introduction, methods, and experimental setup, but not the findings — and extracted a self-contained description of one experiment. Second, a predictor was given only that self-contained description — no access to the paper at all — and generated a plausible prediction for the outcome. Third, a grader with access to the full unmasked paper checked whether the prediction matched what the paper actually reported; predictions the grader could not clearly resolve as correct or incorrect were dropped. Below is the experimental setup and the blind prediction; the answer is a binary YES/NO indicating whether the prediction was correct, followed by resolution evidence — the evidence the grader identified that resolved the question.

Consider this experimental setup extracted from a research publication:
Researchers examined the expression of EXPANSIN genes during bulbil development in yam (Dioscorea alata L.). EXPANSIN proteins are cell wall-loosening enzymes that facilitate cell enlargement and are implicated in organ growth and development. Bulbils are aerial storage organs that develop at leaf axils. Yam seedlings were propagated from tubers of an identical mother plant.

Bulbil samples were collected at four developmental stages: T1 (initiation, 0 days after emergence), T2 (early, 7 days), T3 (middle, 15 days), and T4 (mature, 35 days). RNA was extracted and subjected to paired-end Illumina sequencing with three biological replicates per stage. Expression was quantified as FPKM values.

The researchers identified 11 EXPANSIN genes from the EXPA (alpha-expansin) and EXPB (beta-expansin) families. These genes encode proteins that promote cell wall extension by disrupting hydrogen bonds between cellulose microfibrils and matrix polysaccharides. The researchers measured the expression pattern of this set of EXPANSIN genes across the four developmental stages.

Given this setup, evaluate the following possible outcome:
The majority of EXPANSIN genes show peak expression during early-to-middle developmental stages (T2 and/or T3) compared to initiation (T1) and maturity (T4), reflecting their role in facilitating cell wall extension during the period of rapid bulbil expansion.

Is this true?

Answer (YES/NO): NO